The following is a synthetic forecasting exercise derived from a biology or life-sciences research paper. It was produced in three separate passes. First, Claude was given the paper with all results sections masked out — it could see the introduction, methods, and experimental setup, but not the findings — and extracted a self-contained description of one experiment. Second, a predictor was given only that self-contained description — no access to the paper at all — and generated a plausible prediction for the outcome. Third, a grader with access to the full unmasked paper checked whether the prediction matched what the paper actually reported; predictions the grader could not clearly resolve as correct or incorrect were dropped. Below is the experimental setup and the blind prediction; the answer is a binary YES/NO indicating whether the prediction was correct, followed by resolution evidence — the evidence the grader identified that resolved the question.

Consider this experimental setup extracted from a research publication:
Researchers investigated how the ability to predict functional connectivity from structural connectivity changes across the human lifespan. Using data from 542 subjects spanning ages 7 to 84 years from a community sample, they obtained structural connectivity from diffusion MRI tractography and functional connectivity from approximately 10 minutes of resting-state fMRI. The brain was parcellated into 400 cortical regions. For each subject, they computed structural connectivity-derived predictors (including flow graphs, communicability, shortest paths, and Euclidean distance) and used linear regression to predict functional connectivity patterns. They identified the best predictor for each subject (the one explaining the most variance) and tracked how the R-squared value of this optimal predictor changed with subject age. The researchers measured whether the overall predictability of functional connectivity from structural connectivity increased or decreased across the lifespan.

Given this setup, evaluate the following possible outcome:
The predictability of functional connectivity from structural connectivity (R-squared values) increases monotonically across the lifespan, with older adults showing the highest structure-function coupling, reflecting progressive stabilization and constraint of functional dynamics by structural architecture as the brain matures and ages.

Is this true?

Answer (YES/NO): NO